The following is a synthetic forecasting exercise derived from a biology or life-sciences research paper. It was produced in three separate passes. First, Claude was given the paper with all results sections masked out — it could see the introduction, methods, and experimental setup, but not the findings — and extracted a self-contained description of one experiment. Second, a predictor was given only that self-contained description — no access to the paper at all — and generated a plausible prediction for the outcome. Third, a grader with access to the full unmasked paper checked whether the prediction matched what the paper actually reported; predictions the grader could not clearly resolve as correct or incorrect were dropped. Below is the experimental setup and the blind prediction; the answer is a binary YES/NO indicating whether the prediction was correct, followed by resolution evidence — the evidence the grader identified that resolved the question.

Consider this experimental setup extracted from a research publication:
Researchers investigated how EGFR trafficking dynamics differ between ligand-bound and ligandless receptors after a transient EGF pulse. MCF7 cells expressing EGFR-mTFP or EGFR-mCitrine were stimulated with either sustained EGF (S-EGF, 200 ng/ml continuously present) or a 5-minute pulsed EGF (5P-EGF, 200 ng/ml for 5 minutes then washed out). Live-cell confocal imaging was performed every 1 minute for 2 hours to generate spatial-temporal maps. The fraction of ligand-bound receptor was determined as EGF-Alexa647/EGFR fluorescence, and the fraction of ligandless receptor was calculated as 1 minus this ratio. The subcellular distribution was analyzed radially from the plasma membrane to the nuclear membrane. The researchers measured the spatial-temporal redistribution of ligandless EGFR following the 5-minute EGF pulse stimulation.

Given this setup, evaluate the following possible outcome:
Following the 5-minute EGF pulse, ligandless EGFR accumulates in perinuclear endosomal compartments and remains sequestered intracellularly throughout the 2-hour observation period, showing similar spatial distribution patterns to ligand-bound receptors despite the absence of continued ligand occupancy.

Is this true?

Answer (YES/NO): NO